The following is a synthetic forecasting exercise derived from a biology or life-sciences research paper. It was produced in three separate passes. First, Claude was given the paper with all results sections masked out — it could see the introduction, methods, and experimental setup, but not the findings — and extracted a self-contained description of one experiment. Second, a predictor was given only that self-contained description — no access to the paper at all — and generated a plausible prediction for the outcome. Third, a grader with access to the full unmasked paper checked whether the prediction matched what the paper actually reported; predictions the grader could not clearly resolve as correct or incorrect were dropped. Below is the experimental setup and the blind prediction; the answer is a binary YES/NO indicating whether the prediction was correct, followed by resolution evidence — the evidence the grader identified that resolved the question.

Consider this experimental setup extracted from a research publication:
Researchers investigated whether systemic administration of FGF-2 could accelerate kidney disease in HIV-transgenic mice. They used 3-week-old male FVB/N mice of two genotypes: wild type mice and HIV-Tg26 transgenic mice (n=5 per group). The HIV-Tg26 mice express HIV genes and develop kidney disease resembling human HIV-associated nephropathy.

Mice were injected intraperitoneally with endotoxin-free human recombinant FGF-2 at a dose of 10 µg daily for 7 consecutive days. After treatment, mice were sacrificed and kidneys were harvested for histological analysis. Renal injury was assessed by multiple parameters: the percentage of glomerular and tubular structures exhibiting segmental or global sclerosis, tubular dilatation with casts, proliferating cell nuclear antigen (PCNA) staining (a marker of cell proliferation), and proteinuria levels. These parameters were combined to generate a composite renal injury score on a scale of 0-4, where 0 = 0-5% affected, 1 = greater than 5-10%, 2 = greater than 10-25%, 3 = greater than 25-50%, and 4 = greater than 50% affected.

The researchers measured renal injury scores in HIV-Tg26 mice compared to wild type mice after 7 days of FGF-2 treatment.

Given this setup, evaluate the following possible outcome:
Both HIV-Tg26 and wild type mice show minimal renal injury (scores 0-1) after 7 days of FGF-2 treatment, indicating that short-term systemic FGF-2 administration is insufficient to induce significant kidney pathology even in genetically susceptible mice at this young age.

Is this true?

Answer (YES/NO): NO